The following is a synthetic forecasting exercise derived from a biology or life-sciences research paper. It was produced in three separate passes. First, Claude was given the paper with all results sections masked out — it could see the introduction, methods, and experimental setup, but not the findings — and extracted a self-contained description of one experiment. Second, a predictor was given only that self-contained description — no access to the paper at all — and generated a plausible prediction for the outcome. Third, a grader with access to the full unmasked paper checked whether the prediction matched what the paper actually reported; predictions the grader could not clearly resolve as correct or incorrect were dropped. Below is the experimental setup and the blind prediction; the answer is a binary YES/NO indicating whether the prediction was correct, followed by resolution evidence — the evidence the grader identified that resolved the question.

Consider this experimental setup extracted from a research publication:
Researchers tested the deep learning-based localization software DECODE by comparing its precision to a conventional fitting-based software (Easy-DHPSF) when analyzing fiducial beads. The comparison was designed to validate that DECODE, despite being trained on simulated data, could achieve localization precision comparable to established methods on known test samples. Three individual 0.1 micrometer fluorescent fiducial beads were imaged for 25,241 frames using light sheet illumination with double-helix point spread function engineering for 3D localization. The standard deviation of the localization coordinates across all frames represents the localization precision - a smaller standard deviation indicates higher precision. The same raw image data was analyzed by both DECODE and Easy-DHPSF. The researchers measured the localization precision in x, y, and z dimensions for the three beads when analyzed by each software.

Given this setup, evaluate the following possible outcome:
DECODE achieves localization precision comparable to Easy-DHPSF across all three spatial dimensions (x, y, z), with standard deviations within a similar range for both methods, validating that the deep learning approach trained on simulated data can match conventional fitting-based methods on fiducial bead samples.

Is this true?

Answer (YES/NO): YES